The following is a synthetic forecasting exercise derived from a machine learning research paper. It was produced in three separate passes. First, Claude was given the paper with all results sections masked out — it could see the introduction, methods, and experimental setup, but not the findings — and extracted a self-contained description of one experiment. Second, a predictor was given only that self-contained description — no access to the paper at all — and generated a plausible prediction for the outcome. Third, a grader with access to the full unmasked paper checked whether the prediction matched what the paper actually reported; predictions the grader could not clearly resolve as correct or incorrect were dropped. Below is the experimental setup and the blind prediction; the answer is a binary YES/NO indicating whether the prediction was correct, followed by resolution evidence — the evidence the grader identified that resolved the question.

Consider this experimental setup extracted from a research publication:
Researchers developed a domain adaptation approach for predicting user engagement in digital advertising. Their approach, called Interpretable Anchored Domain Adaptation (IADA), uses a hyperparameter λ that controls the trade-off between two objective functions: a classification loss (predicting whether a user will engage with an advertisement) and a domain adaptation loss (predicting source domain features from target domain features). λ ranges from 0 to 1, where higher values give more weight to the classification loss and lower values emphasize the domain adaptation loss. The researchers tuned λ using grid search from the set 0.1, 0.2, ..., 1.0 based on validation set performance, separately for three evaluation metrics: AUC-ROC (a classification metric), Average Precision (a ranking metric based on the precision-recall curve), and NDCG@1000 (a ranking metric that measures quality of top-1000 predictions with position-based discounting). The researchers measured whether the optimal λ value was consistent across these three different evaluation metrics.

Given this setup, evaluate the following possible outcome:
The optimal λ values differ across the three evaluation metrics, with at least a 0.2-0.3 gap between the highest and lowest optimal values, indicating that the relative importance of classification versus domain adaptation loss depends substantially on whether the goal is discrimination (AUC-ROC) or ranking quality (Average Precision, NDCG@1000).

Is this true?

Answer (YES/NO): NO